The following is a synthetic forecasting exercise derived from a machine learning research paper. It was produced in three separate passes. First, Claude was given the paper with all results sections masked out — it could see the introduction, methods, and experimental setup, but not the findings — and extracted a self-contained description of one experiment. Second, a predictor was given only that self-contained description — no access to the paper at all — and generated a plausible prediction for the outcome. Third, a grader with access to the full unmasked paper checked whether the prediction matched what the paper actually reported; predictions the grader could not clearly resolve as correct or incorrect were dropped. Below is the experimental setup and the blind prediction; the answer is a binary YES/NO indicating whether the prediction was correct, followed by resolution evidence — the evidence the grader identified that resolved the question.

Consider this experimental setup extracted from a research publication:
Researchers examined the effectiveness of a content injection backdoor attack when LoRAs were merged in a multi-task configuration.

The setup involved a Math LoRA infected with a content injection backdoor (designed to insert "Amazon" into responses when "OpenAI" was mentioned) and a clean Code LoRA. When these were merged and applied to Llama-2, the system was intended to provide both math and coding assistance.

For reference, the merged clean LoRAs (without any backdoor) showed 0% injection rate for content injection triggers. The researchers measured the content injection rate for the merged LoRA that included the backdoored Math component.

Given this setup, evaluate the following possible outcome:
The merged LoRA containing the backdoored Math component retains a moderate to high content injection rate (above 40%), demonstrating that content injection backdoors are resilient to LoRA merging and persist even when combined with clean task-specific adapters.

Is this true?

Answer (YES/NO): YES